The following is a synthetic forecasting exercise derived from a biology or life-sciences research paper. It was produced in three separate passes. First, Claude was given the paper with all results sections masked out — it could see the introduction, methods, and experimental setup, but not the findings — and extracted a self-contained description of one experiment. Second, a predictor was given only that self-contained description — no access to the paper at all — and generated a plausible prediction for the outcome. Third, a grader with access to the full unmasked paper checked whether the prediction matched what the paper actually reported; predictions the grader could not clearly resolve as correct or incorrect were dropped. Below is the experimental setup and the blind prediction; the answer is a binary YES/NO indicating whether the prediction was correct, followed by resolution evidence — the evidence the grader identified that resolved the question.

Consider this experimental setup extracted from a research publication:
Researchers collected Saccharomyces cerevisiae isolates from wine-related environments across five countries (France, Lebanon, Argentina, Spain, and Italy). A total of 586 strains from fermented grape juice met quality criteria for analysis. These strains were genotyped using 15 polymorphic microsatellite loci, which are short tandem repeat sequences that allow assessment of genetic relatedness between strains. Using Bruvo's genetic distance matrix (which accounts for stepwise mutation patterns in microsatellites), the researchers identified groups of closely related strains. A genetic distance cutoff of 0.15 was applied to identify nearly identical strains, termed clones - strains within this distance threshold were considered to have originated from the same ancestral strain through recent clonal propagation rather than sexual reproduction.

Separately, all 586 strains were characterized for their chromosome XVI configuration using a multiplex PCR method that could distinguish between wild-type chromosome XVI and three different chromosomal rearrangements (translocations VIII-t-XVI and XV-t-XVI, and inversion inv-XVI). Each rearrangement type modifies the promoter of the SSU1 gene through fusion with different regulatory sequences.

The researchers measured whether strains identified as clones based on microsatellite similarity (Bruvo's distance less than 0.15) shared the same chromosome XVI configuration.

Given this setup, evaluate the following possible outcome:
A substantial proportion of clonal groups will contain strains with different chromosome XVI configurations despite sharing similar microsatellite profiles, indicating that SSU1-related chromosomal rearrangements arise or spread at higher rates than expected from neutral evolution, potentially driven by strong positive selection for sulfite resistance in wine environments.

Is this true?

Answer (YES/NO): YES